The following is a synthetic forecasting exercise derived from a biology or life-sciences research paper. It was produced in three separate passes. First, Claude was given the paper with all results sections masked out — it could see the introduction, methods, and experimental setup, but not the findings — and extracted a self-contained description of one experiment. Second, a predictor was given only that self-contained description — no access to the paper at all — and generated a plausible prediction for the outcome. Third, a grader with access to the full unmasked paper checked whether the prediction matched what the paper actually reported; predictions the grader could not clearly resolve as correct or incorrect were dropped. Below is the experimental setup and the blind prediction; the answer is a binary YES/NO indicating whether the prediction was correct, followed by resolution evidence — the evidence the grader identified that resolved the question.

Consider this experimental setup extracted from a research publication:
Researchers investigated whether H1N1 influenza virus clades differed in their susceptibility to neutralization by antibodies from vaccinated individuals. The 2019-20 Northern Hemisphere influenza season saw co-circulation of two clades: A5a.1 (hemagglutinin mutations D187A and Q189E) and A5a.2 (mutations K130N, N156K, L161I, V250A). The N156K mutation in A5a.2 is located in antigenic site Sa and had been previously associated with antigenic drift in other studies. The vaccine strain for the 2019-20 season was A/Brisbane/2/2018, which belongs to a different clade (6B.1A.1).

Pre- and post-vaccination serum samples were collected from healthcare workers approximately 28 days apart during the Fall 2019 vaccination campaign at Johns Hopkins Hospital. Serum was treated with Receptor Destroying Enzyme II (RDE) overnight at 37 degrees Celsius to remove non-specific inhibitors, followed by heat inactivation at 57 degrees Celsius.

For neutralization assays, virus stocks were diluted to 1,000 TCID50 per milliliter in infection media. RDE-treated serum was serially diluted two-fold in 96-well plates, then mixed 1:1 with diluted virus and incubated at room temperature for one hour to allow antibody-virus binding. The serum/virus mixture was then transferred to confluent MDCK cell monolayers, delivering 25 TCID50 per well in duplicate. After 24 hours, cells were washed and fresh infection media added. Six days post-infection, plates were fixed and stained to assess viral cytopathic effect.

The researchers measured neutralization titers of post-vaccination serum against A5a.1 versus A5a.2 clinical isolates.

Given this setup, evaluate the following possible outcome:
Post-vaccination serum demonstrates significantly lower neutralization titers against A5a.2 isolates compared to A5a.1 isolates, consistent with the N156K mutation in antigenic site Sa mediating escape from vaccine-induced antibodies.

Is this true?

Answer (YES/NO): NO